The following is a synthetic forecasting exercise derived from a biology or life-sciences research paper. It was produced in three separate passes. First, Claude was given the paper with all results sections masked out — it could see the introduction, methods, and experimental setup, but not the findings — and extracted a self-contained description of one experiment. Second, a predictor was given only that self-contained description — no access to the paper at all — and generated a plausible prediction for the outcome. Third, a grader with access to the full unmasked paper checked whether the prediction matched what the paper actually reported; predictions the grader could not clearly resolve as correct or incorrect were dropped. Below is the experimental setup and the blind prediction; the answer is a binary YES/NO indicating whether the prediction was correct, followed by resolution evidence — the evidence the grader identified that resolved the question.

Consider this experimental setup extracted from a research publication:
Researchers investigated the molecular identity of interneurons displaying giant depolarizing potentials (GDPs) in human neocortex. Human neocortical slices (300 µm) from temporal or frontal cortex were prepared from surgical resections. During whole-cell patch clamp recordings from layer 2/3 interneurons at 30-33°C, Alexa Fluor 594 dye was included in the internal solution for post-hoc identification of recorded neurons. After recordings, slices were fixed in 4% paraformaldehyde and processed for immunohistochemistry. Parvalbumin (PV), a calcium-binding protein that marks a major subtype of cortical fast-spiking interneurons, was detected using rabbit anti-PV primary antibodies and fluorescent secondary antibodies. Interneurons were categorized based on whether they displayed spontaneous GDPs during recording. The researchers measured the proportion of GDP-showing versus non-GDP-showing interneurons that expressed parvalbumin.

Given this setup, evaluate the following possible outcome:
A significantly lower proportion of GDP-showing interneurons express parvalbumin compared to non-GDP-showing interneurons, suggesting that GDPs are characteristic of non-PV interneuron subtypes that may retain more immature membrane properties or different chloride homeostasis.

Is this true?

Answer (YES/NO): NO